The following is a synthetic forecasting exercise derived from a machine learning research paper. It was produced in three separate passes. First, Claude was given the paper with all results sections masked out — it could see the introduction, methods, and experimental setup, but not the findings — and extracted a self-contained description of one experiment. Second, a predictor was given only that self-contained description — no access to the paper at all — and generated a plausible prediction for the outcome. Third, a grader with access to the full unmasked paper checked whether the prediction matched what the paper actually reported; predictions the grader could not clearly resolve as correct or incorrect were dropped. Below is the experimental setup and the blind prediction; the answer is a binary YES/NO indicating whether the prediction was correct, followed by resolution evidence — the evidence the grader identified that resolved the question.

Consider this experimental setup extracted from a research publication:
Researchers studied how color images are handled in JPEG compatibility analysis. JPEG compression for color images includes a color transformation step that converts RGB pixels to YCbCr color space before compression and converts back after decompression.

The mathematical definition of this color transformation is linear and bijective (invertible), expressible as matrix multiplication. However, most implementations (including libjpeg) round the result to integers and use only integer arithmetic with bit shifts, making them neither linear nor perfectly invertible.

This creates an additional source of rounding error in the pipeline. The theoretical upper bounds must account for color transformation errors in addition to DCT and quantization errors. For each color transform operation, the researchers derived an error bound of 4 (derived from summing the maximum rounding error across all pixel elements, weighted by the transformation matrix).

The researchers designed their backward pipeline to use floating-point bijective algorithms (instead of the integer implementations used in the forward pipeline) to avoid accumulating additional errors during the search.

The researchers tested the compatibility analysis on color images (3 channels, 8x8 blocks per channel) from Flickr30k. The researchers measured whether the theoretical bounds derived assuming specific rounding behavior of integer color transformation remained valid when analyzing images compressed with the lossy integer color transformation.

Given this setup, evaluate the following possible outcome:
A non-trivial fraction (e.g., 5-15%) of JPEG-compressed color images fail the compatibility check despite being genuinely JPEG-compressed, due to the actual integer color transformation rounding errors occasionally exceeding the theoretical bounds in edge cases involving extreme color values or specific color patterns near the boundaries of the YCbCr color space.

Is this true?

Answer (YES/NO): NO